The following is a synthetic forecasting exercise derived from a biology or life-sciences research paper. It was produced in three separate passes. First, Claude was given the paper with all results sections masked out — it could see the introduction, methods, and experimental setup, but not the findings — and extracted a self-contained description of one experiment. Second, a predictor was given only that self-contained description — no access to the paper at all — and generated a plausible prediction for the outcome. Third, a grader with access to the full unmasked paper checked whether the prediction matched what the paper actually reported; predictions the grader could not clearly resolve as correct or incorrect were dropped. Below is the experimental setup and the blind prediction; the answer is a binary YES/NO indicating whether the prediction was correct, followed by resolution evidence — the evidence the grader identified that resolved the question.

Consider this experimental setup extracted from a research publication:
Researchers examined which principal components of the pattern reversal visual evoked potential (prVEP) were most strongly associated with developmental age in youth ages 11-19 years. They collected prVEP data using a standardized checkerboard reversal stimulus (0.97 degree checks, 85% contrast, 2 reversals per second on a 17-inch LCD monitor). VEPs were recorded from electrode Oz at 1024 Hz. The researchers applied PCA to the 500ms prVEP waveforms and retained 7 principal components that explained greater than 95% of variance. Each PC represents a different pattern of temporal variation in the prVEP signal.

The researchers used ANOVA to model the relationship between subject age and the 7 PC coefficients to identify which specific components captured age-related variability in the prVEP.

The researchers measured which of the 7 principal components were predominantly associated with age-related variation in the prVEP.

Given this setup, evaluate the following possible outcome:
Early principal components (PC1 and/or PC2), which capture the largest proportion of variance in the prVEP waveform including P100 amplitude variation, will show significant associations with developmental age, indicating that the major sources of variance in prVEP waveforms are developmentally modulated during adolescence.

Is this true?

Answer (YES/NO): YES